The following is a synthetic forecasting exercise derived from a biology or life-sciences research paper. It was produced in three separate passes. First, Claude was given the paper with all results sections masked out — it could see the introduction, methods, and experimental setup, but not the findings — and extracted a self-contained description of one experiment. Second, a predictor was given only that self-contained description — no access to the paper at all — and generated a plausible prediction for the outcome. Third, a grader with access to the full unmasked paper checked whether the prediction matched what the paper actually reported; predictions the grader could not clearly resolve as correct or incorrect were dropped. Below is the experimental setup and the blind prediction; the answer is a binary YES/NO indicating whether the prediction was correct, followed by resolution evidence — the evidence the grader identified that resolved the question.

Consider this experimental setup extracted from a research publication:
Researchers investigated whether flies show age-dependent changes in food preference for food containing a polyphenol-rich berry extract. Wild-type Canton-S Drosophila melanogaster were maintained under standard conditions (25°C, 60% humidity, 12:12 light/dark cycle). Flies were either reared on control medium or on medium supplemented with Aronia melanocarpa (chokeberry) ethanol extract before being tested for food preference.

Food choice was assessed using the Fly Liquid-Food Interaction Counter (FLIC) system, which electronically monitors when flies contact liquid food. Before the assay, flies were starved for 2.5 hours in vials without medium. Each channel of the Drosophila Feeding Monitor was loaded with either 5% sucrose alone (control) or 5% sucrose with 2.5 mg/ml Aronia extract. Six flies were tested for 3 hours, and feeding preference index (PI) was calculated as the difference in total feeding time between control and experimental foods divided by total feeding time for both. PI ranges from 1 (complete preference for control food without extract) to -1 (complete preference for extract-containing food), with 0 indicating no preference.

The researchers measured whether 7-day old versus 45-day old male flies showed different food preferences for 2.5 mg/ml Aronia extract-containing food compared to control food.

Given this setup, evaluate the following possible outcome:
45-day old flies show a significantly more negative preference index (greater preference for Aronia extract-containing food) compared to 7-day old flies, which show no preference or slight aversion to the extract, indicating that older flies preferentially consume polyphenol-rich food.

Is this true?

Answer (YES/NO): NO